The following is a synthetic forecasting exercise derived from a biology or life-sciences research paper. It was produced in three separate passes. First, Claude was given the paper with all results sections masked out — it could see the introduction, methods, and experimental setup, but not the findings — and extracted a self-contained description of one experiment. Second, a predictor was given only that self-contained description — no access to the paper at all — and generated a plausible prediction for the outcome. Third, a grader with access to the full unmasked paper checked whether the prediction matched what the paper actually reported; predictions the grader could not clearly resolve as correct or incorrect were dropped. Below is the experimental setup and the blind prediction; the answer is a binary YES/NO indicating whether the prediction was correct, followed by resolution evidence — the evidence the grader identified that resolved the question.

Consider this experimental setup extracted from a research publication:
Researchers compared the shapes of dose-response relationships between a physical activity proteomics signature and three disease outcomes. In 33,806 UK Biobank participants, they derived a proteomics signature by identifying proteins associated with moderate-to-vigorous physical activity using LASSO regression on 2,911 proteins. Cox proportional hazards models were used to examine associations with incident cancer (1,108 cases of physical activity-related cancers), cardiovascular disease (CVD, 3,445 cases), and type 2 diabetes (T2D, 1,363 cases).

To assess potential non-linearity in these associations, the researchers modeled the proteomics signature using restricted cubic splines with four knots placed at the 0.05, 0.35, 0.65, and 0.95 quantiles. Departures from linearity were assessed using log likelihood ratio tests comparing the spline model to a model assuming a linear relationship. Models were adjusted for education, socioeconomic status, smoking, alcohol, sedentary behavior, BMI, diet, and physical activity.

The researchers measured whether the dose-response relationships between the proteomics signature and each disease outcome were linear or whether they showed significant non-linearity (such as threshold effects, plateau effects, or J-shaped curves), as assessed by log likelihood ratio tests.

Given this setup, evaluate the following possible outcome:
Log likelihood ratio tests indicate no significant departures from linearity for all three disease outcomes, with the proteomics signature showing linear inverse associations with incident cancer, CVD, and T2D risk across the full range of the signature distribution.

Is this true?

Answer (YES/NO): NO